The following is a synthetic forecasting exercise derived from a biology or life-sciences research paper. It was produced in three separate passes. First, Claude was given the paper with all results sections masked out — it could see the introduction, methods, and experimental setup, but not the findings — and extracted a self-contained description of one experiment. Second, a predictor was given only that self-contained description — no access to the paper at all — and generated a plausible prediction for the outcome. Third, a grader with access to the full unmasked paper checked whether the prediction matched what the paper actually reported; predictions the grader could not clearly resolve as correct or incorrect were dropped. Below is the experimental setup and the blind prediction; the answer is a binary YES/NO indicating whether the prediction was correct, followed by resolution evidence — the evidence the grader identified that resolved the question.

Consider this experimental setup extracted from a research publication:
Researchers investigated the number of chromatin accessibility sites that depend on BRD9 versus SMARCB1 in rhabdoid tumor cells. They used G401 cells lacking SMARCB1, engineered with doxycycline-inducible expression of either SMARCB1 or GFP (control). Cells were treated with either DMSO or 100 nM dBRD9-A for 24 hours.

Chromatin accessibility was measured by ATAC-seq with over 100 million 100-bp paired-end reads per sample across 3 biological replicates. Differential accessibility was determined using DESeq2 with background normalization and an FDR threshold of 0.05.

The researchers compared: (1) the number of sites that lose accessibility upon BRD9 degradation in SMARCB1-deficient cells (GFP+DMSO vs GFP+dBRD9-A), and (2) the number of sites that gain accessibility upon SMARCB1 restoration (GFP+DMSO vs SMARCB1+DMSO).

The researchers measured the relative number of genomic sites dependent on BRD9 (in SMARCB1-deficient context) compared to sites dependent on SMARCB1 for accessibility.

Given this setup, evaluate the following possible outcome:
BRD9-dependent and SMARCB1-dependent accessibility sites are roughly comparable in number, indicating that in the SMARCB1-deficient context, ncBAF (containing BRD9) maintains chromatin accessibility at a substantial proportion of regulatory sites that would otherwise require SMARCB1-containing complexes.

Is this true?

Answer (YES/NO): NO